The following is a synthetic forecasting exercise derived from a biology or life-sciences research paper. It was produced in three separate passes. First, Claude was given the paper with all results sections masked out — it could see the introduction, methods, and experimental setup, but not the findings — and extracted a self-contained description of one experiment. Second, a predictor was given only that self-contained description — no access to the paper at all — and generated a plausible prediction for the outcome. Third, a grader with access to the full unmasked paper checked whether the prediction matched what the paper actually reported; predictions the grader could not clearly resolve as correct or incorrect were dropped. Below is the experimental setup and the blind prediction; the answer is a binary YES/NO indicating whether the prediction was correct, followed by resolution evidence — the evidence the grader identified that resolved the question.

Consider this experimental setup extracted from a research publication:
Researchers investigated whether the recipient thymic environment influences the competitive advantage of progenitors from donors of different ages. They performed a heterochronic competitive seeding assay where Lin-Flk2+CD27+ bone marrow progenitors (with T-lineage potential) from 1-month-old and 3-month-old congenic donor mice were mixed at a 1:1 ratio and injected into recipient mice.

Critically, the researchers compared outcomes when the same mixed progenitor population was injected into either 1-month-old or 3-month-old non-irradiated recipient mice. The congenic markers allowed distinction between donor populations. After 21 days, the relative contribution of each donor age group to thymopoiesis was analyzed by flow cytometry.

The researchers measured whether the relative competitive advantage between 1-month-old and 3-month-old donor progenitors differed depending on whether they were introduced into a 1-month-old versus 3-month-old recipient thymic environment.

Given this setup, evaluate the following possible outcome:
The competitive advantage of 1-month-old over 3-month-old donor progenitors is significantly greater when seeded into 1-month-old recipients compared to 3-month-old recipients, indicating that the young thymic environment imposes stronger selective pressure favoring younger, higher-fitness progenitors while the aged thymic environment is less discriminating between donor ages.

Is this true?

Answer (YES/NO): NO